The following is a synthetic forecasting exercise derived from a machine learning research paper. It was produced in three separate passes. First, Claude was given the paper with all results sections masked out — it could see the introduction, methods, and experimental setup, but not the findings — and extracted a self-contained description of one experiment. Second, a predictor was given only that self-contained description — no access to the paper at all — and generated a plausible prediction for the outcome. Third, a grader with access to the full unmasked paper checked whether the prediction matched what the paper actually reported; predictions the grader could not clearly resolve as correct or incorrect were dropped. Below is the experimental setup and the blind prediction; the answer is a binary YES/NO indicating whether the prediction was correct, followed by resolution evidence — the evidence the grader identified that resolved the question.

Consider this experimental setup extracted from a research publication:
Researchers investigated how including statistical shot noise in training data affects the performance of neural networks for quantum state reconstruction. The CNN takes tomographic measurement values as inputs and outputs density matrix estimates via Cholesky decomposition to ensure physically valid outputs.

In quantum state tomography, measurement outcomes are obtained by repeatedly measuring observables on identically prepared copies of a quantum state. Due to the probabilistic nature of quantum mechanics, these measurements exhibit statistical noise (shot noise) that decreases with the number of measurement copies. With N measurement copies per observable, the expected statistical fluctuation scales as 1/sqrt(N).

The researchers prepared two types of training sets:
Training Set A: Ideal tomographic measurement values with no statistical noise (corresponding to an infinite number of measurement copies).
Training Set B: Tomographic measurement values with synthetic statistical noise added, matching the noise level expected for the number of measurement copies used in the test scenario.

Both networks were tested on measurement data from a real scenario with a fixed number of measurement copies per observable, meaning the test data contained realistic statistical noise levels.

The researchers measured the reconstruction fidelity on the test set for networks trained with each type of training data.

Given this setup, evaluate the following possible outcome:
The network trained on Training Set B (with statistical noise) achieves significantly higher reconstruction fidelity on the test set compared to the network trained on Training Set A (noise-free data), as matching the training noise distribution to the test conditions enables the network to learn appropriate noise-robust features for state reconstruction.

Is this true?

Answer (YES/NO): YES